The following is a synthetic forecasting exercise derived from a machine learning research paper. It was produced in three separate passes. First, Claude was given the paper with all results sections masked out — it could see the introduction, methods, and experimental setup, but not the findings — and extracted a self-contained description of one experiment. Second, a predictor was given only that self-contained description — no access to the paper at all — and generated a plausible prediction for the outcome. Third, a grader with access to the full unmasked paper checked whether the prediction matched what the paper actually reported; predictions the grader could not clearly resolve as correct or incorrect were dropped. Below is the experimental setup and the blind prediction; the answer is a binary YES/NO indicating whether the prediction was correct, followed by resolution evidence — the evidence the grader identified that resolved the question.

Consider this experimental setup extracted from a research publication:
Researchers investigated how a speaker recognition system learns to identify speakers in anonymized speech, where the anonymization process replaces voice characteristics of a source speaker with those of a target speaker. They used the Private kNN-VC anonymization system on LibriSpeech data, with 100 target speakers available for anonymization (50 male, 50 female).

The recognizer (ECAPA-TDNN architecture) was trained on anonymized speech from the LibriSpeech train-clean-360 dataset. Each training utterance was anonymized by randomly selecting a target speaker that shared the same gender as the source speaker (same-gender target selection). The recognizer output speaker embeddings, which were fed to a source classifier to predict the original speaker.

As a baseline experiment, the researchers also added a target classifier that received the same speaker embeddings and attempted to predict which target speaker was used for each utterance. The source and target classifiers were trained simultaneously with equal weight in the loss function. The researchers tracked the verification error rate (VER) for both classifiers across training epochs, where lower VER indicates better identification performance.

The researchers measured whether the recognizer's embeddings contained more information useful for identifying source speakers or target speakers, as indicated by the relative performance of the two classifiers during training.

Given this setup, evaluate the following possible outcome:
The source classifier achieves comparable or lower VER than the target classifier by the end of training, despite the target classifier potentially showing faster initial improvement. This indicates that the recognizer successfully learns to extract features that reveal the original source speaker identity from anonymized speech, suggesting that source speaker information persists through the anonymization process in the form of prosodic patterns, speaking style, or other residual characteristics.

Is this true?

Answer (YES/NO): NO